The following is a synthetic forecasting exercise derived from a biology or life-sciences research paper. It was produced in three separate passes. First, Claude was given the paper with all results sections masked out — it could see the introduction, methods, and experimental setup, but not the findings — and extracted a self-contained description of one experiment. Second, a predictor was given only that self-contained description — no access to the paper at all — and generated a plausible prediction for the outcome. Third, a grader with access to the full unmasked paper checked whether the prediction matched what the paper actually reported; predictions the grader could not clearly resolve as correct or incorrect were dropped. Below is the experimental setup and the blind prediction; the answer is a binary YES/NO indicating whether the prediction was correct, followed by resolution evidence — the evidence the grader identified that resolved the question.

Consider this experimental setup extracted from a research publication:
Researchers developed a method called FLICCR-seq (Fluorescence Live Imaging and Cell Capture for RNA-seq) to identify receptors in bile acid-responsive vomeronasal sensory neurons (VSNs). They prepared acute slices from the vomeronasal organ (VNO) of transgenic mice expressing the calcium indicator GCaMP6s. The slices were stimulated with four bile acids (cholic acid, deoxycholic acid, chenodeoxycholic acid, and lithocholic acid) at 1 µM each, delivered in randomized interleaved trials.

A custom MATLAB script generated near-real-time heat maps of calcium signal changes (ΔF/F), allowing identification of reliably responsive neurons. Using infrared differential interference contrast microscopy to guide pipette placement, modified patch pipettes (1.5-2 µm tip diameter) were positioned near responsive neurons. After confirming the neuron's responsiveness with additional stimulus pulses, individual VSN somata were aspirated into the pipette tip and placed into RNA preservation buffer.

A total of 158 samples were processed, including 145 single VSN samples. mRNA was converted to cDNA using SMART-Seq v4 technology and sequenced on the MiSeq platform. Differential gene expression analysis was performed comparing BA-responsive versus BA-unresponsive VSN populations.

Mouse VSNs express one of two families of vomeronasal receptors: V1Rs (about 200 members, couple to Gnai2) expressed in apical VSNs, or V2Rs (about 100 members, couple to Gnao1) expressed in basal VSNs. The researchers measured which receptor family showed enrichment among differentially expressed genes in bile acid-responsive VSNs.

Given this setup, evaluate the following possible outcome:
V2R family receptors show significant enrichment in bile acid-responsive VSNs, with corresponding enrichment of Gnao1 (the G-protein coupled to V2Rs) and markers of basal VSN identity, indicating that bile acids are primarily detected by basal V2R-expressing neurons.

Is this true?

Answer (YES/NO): NO